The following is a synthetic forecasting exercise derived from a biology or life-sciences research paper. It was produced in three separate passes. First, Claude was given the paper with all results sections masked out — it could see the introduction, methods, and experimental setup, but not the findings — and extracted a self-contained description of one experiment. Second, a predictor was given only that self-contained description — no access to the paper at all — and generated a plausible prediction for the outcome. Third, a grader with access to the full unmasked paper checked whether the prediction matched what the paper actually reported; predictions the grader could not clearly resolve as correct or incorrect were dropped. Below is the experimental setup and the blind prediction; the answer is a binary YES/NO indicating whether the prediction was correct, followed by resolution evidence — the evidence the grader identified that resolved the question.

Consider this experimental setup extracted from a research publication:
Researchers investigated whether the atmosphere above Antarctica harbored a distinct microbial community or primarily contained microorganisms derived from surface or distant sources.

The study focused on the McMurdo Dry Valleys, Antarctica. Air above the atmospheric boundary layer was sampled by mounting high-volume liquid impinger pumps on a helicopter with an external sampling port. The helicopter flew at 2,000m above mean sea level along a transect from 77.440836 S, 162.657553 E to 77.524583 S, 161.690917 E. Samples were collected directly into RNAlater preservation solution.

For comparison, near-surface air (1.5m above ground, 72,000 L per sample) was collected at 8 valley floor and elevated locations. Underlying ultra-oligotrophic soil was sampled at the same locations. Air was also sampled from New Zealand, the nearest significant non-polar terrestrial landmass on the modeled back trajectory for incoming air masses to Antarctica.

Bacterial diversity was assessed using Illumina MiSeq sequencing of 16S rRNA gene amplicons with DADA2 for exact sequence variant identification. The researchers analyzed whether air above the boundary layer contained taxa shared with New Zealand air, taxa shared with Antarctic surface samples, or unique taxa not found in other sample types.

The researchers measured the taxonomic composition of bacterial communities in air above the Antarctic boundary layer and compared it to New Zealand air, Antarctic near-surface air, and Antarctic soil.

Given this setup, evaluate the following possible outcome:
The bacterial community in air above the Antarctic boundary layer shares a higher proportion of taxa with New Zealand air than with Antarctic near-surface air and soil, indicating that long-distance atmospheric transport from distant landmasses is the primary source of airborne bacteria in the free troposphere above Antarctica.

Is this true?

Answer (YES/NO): NO